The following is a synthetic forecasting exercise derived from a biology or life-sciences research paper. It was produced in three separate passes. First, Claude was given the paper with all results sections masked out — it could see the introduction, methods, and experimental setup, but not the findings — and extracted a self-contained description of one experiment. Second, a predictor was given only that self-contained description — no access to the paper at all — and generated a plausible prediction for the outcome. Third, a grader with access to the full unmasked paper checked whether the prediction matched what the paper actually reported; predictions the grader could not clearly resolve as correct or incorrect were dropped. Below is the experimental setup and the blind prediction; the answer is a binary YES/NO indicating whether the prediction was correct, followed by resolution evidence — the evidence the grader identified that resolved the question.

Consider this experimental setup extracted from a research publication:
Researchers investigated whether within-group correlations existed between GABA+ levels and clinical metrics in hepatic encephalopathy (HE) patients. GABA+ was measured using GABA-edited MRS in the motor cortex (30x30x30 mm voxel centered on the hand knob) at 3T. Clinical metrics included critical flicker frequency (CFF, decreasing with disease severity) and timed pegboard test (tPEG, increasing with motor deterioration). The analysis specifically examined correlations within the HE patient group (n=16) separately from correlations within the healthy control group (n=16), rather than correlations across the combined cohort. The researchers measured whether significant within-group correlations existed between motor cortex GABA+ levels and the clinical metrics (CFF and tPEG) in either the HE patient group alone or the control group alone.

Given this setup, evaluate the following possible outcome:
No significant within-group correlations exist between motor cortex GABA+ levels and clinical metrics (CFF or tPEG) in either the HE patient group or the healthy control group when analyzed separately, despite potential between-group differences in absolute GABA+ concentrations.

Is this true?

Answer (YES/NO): YES